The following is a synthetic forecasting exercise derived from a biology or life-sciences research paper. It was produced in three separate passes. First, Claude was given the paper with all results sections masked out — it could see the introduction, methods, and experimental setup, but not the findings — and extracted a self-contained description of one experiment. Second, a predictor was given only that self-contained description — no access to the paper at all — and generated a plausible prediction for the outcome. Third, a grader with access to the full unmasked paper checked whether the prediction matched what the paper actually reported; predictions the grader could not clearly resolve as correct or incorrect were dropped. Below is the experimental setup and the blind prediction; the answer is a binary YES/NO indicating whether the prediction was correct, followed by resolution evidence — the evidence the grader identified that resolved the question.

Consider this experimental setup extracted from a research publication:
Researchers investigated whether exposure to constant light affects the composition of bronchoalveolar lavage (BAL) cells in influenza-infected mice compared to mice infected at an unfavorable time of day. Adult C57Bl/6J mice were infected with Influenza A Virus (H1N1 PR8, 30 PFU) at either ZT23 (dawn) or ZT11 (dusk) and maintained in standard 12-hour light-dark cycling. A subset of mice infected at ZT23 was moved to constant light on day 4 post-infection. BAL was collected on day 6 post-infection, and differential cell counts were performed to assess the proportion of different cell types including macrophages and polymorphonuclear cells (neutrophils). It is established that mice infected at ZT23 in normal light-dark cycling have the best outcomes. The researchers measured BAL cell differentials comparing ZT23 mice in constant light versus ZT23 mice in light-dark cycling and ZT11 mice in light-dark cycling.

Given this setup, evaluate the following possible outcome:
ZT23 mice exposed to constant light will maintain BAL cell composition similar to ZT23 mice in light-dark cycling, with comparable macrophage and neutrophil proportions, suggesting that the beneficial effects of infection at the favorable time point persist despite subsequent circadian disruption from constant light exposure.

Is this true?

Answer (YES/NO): NO